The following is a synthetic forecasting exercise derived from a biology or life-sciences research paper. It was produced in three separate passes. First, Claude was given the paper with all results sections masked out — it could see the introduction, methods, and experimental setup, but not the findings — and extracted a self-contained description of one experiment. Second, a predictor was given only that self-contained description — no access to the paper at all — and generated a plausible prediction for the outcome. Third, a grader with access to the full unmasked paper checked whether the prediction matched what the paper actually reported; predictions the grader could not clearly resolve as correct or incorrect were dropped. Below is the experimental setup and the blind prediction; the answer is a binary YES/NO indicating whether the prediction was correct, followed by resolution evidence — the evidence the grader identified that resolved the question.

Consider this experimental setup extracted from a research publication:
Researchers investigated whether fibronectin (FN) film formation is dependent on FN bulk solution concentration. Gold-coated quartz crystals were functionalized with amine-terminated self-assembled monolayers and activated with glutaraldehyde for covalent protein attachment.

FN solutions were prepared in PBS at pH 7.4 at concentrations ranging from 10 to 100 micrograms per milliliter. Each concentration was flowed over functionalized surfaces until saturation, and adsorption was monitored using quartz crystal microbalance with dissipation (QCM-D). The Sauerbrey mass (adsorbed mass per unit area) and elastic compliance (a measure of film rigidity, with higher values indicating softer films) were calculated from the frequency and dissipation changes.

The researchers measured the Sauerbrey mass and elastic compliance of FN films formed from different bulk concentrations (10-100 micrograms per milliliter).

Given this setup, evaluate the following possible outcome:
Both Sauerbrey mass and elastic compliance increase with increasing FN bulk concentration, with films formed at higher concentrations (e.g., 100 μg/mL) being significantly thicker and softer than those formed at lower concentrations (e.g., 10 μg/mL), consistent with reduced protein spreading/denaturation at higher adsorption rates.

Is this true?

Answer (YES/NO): NO